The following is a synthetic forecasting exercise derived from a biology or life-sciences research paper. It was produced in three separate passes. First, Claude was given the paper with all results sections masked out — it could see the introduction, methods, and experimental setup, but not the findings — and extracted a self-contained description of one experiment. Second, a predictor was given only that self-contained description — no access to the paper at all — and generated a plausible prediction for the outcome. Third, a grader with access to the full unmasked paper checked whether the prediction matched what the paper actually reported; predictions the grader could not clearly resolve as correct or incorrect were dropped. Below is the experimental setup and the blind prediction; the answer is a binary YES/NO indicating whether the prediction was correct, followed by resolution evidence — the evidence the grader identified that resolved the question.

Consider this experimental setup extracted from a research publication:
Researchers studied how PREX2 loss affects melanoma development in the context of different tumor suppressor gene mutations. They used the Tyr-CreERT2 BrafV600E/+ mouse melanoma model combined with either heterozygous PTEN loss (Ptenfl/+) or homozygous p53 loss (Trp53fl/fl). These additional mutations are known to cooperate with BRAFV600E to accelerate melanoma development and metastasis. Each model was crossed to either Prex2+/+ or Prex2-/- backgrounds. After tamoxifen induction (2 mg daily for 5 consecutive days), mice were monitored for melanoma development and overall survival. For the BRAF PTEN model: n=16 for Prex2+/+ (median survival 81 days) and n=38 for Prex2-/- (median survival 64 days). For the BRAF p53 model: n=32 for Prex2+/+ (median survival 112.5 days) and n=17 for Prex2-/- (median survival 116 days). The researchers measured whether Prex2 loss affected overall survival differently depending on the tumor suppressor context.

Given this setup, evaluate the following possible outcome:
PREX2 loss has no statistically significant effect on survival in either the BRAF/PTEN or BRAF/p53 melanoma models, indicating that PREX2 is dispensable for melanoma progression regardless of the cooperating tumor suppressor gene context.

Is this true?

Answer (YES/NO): YES